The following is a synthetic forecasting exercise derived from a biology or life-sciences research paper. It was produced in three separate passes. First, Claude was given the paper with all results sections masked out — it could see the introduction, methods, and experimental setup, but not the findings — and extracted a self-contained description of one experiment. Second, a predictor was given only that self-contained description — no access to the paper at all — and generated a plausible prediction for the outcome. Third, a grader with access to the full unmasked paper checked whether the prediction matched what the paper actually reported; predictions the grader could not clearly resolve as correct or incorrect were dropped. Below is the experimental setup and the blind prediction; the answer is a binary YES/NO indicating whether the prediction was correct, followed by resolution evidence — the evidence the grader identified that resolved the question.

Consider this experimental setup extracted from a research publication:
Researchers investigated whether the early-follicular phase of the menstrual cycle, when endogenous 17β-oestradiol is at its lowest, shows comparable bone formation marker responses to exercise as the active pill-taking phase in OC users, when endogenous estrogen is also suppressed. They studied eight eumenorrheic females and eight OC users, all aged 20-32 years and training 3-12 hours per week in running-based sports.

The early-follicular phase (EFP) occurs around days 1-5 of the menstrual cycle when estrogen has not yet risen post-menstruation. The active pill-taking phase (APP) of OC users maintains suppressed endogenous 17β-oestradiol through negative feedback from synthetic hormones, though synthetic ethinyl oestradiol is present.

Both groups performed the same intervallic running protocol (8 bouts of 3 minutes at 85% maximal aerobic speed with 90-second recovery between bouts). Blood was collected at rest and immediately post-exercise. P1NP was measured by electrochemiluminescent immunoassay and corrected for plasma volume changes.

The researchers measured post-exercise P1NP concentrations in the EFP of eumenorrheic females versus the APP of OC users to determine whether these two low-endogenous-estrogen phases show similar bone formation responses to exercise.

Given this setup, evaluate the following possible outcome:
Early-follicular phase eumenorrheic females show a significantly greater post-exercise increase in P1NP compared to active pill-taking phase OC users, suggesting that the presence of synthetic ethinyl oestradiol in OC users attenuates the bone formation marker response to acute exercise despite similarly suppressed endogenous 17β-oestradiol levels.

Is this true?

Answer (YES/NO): YES